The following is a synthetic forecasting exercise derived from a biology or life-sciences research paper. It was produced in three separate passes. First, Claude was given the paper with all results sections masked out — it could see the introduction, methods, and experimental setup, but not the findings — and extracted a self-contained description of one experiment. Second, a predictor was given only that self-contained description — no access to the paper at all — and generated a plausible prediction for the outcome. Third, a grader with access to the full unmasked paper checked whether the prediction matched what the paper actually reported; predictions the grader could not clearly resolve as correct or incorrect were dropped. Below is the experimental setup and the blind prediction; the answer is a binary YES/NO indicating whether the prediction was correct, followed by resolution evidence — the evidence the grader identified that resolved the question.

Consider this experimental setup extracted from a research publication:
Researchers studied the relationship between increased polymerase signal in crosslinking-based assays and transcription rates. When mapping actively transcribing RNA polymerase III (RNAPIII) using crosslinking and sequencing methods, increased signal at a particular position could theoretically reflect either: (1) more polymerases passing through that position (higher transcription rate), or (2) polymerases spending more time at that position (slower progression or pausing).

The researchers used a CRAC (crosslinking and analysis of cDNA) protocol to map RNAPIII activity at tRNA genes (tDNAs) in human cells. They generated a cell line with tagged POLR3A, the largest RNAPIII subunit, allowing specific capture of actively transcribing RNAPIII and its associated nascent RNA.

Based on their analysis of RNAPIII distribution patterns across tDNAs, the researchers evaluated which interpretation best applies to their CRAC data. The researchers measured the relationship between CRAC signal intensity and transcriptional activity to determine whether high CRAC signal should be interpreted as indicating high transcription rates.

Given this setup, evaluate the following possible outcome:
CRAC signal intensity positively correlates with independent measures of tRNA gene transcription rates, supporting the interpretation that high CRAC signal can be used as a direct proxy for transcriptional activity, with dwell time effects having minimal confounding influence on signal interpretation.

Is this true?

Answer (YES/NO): NO